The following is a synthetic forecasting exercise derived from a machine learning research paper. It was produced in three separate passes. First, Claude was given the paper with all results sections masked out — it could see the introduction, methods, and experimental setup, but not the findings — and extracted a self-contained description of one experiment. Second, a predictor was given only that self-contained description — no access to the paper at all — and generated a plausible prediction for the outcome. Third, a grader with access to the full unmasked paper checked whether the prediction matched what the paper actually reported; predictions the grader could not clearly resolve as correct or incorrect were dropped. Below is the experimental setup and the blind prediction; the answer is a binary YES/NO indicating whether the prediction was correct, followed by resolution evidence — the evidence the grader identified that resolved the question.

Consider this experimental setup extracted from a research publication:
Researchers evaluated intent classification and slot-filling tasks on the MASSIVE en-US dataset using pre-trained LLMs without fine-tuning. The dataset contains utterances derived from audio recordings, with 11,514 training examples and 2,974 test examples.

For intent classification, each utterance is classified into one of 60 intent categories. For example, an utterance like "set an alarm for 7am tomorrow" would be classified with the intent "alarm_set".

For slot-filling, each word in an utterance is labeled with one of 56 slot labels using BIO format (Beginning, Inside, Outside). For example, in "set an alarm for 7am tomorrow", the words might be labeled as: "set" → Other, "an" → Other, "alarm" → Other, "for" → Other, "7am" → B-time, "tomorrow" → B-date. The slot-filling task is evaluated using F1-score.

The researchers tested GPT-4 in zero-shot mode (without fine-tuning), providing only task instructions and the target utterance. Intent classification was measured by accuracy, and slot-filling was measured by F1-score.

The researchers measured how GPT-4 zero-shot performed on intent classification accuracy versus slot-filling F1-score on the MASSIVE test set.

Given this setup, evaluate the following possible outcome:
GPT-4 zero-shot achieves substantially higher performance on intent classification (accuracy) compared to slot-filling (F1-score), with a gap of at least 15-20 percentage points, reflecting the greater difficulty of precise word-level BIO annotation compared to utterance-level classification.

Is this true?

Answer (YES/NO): YES